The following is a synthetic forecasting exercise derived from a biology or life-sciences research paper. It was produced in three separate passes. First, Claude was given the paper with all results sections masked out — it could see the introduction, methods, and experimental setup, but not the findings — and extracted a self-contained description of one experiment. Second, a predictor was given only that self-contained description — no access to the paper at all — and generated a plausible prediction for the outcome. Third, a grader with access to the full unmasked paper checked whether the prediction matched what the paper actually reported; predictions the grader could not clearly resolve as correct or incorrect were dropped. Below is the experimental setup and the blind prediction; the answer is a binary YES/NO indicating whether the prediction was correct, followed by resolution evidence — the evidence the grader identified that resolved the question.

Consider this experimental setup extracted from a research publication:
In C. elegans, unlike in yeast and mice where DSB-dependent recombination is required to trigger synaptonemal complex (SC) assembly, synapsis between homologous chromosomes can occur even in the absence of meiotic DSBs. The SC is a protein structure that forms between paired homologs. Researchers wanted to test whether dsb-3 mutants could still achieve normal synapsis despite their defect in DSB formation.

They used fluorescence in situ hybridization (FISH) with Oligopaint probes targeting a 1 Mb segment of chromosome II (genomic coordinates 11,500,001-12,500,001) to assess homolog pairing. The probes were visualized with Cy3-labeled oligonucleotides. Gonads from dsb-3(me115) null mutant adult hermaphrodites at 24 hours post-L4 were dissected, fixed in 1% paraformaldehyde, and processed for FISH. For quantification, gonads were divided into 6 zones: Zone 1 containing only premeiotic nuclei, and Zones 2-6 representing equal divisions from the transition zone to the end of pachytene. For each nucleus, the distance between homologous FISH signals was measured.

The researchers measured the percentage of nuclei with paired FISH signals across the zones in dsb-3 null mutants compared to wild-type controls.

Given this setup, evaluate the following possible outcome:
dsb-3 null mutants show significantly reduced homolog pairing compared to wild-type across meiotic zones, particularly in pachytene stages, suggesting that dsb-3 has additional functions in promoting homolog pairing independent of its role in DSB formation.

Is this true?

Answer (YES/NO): NO